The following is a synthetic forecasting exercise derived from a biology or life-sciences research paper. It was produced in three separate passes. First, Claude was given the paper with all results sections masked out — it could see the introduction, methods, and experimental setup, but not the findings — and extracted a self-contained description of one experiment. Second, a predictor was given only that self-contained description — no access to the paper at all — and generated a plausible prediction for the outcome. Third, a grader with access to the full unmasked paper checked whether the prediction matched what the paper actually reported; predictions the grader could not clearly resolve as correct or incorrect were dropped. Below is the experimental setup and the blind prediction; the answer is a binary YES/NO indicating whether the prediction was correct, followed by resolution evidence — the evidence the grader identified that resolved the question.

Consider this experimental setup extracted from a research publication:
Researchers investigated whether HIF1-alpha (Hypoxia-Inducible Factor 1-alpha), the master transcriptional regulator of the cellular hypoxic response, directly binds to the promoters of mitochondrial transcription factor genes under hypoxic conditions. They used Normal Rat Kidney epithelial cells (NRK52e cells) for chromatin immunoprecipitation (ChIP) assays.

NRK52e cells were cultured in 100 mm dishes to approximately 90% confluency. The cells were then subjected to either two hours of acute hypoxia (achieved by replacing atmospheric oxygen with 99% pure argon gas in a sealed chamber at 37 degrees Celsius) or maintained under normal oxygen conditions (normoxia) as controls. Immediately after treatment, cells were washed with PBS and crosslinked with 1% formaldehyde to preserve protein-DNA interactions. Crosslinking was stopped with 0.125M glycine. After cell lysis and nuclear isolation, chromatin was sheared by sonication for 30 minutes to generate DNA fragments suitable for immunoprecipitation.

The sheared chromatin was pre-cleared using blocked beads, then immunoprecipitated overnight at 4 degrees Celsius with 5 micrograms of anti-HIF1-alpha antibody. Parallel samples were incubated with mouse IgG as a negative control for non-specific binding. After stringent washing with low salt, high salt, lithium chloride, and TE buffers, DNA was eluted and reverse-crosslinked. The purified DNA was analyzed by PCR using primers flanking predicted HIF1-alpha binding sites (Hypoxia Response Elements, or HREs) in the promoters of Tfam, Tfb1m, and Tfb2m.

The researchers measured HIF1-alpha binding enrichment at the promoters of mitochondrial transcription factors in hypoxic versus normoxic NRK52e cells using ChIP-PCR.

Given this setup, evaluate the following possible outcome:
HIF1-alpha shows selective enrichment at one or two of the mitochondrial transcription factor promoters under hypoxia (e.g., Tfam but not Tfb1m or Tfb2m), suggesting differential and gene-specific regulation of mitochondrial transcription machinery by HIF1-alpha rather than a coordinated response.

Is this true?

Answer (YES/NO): NO